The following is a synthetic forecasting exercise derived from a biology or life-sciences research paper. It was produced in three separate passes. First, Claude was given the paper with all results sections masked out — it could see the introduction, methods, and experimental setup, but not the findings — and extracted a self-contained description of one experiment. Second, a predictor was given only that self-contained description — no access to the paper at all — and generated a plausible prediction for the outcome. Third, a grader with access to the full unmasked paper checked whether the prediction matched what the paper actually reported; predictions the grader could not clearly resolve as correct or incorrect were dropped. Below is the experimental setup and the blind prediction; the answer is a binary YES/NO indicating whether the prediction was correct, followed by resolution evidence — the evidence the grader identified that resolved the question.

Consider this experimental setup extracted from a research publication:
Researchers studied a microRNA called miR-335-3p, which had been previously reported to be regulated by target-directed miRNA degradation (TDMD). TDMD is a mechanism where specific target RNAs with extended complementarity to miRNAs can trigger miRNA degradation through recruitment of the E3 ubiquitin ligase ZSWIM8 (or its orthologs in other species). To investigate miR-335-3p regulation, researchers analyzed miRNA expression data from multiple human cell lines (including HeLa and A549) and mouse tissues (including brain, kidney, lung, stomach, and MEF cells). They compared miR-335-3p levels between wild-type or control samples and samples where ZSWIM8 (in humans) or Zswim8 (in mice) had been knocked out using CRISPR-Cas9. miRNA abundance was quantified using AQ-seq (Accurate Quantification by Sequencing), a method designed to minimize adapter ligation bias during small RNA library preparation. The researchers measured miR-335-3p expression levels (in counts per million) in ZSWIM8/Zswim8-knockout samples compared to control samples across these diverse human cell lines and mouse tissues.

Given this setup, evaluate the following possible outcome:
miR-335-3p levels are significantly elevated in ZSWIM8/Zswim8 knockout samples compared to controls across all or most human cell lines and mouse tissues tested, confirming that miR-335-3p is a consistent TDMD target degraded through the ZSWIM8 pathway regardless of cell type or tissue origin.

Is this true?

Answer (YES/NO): YES